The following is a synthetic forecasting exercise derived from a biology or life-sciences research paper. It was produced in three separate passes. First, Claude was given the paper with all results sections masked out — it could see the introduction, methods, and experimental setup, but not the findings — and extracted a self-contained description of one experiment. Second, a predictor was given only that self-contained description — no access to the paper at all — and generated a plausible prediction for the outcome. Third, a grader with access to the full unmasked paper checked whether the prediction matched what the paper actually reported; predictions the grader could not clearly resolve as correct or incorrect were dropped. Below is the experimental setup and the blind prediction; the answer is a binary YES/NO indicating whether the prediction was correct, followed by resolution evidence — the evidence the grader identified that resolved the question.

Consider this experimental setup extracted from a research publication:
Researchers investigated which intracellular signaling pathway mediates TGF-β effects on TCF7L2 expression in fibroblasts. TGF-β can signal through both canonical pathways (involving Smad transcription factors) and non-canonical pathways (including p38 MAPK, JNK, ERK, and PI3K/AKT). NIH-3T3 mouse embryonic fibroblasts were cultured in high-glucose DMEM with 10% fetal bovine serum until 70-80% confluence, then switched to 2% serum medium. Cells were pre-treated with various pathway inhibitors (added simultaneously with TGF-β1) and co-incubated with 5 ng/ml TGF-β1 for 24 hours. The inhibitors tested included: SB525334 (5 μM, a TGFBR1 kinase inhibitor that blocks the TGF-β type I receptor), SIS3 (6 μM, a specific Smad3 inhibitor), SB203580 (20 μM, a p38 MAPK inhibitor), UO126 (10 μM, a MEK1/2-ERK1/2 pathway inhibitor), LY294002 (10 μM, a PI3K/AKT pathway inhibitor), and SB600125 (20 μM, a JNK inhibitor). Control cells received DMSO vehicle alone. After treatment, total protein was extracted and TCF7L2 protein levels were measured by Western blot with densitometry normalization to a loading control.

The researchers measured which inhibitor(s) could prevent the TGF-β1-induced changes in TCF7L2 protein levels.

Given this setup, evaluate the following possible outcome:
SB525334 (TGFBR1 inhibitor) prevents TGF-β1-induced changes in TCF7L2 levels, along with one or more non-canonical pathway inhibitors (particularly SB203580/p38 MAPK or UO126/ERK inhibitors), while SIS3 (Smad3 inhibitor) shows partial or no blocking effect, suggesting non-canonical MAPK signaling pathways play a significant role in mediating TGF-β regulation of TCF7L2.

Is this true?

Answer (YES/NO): NO